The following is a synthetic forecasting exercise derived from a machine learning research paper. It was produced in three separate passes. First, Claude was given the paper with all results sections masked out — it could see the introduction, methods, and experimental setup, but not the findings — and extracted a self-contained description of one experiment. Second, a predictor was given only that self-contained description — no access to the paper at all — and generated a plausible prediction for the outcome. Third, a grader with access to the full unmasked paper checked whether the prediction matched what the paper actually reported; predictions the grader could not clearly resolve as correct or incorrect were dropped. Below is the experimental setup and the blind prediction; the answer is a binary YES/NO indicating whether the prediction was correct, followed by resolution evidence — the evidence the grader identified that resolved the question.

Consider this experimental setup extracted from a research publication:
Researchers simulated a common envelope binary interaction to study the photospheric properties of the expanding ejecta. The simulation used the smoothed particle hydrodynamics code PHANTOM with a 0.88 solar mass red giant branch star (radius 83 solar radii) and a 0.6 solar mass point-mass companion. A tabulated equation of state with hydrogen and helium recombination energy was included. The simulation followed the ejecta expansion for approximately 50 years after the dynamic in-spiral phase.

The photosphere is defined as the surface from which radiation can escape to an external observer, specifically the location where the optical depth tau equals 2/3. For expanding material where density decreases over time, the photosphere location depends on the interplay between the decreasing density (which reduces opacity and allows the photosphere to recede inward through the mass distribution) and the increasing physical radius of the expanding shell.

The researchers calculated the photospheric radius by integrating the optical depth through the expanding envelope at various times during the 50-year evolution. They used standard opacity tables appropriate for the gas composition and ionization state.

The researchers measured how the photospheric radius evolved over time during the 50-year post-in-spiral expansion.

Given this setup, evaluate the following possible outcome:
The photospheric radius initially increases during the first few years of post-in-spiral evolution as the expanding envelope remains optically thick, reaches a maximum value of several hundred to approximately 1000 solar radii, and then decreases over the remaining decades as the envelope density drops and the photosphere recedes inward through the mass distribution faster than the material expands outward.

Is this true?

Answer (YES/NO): NO